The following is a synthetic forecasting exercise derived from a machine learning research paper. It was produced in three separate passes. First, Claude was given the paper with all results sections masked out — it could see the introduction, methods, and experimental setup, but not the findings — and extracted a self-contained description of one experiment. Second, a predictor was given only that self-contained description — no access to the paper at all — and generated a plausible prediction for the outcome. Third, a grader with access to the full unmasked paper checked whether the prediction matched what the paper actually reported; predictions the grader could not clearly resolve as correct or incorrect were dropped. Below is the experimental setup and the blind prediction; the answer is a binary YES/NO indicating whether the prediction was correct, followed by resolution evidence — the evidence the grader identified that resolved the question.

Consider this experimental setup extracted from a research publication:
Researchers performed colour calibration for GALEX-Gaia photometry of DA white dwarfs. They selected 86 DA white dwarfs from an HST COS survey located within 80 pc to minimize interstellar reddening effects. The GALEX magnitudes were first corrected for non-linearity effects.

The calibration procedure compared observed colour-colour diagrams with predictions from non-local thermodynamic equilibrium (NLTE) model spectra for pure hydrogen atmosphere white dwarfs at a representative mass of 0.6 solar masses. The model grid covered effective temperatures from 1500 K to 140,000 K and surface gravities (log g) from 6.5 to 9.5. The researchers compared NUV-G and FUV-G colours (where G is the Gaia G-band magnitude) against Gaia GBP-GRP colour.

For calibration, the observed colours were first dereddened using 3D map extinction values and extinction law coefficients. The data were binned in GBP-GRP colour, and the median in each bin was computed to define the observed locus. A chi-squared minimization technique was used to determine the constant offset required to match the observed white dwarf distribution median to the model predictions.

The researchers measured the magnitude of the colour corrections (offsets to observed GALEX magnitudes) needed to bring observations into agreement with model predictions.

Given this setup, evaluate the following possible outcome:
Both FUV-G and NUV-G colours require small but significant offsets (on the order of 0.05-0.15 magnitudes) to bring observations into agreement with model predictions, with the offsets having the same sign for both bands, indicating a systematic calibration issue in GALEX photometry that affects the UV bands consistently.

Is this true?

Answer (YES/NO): YES